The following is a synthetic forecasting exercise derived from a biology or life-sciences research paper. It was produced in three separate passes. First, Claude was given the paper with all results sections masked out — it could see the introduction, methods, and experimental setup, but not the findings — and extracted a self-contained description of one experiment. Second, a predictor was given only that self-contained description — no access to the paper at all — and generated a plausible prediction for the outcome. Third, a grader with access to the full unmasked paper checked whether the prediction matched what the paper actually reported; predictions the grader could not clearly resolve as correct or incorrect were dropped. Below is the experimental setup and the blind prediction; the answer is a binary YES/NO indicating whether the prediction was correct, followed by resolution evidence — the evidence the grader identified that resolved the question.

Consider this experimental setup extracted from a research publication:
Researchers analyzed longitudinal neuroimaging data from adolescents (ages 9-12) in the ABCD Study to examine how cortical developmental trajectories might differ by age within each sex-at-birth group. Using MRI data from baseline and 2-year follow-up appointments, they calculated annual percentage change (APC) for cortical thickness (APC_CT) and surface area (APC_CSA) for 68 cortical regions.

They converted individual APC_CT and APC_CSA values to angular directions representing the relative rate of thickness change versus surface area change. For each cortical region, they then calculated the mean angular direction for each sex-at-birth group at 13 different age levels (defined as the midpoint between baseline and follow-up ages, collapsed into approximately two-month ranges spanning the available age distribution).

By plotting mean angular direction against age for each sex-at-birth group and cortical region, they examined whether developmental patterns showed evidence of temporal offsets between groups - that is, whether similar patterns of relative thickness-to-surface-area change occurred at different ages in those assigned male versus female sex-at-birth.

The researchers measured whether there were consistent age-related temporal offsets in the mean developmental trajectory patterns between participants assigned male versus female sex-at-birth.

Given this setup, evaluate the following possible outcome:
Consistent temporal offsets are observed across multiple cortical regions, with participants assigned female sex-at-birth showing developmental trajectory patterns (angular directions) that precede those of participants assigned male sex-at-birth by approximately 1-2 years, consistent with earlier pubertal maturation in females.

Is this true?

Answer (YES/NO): NO